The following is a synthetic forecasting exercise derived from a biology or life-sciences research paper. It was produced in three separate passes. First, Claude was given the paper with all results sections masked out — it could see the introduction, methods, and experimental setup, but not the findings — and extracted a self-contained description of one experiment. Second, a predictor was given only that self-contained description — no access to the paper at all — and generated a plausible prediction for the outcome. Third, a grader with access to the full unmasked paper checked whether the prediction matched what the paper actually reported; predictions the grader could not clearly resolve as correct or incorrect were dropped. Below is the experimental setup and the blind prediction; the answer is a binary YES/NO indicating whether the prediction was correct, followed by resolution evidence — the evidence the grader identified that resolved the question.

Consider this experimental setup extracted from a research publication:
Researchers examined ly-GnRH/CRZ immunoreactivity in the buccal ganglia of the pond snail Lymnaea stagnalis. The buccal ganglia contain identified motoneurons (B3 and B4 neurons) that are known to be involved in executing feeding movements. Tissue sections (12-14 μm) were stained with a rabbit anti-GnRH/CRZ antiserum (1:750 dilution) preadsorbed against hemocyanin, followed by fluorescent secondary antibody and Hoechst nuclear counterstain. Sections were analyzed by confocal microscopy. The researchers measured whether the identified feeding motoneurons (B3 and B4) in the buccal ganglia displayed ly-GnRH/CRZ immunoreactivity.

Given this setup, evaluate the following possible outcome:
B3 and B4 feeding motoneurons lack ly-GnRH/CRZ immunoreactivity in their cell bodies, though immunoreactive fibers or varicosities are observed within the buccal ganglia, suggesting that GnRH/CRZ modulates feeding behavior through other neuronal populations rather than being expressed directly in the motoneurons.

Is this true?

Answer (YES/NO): NO